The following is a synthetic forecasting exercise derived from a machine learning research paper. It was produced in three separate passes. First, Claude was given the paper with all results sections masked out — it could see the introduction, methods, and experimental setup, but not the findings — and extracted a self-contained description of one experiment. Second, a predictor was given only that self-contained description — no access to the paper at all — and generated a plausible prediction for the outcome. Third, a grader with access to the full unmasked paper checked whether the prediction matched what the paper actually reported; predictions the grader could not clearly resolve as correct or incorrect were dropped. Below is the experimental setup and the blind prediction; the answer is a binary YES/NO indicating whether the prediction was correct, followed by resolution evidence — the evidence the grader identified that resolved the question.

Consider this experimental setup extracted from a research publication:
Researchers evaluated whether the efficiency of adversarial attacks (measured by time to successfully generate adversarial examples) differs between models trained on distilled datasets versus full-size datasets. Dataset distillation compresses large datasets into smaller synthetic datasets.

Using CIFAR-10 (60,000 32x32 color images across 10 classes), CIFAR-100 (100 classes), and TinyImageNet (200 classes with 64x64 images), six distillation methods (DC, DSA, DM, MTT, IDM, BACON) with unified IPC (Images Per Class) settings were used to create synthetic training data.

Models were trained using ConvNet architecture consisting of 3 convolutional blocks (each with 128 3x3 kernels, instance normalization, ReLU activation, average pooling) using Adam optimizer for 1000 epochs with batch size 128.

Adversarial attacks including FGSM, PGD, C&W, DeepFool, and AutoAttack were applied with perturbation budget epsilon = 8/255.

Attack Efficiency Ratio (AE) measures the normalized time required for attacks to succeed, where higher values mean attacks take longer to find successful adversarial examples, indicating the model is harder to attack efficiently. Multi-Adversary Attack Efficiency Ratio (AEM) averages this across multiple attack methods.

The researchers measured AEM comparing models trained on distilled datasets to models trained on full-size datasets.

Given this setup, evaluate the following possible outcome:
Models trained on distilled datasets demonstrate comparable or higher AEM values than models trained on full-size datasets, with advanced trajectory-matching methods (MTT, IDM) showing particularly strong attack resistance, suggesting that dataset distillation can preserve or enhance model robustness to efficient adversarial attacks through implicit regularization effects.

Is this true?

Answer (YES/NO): NO